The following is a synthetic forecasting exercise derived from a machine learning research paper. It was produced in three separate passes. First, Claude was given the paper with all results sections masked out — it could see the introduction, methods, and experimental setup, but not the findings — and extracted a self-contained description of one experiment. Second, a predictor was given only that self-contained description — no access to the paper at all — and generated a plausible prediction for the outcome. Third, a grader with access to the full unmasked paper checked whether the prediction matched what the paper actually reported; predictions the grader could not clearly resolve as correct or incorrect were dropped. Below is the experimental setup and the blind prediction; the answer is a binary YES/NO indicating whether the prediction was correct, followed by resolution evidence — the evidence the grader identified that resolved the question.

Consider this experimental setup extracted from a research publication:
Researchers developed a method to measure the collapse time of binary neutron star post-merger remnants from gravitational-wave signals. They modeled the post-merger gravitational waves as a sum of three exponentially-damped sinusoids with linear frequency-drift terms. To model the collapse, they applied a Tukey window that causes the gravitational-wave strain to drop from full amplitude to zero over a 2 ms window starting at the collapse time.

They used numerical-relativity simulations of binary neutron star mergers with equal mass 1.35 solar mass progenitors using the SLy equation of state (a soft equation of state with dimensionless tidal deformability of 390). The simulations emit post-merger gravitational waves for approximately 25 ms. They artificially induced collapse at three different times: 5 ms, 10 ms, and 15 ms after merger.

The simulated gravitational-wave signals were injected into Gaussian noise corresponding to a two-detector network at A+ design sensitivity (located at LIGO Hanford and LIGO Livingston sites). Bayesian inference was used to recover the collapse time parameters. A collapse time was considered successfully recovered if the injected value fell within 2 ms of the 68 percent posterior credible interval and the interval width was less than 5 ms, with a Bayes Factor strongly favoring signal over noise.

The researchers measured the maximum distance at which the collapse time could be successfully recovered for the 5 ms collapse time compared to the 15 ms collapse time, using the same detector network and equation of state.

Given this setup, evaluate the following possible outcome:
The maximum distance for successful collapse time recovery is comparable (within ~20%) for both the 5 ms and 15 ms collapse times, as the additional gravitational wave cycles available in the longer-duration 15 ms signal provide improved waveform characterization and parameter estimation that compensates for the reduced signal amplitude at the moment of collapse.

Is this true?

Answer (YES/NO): NO